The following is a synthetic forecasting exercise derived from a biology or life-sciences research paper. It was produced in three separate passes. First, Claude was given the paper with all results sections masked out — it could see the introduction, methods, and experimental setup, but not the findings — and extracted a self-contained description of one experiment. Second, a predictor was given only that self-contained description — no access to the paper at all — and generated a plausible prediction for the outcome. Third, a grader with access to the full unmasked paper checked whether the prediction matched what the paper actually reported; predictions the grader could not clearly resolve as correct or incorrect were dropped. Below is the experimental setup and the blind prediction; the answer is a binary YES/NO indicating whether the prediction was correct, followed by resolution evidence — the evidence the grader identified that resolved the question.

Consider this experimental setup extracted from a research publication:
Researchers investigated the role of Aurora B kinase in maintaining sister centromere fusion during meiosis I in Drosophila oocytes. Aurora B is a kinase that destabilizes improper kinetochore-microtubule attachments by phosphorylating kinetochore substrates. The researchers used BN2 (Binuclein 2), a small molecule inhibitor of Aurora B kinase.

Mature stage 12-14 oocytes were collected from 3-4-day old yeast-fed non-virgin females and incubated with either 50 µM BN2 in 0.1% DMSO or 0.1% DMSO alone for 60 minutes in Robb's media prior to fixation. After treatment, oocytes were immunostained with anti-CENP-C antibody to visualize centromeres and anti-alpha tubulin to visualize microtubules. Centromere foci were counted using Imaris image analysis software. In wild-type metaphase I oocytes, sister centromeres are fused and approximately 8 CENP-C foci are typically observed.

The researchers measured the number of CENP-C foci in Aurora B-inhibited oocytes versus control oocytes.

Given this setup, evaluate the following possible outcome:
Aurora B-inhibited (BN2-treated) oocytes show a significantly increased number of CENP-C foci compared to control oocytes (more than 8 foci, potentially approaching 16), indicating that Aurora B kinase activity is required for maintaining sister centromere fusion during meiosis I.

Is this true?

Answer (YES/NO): NO